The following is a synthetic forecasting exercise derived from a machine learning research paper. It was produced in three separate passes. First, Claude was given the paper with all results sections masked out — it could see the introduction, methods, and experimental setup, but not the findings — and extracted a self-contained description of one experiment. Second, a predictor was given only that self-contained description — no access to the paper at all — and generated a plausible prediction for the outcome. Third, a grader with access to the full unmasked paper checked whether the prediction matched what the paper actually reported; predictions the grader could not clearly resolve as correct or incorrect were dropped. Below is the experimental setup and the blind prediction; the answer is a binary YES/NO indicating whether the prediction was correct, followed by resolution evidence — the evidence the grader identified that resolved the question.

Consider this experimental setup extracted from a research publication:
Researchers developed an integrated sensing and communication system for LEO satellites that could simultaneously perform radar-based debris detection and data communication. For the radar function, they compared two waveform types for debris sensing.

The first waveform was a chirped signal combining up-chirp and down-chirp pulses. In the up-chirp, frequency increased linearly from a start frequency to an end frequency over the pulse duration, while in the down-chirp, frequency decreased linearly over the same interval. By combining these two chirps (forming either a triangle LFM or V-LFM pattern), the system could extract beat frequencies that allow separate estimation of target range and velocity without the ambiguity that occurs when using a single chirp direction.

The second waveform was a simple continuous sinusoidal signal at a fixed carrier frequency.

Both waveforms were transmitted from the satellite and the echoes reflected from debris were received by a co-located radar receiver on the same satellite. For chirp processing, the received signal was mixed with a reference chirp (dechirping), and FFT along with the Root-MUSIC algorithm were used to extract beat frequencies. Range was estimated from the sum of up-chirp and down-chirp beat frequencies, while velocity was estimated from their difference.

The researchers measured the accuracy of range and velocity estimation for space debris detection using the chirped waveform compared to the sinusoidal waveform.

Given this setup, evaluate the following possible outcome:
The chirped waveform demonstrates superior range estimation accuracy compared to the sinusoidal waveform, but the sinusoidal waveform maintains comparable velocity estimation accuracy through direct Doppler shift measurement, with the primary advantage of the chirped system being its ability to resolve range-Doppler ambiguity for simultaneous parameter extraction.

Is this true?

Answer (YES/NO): YES